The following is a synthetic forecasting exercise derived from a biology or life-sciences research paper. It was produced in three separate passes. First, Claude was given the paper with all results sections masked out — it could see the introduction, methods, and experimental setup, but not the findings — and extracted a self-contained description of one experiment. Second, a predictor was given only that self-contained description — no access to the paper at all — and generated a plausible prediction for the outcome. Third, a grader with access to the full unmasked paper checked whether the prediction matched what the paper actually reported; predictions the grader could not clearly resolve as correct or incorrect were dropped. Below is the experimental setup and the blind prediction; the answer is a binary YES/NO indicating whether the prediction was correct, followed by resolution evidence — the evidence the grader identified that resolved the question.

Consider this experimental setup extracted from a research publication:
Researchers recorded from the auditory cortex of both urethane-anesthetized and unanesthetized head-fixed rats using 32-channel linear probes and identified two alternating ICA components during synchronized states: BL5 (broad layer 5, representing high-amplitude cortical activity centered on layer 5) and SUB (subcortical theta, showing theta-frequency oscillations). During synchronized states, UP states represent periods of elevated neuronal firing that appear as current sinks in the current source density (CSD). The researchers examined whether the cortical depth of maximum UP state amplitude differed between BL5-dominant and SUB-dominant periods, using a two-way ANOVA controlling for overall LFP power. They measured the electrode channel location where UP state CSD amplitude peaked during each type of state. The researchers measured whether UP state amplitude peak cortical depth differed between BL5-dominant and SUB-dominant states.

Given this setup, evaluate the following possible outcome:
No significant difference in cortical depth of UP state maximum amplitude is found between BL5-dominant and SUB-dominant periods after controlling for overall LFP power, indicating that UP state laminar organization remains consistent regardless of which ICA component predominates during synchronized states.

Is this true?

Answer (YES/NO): NO